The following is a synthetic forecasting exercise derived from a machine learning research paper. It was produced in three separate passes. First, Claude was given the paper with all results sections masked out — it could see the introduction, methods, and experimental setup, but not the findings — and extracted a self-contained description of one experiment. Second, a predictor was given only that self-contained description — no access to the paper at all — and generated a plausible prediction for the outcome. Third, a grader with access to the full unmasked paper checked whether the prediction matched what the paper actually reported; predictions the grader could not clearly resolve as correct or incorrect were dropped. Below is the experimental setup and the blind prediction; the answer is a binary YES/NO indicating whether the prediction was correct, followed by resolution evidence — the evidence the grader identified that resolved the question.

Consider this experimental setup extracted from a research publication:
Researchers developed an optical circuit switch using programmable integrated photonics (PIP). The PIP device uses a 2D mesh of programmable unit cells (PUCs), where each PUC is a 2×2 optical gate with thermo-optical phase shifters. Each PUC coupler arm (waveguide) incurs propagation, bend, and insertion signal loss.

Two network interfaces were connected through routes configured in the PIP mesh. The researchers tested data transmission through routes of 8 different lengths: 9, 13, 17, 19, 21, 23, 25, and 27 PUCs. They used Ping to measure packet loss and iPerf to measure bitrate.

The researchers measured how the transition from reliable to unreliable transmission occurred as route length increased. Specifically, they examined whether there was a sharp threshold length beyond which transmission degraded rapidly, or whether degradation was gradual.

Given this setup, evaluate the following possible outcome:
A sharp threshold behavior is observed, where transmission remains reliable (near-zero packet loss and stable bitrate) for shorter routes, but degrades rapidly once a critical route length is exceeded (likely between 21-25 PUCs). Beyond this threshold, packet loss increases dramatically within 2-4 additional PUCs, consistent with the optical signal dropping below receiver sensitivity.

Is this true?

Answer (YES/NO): NO